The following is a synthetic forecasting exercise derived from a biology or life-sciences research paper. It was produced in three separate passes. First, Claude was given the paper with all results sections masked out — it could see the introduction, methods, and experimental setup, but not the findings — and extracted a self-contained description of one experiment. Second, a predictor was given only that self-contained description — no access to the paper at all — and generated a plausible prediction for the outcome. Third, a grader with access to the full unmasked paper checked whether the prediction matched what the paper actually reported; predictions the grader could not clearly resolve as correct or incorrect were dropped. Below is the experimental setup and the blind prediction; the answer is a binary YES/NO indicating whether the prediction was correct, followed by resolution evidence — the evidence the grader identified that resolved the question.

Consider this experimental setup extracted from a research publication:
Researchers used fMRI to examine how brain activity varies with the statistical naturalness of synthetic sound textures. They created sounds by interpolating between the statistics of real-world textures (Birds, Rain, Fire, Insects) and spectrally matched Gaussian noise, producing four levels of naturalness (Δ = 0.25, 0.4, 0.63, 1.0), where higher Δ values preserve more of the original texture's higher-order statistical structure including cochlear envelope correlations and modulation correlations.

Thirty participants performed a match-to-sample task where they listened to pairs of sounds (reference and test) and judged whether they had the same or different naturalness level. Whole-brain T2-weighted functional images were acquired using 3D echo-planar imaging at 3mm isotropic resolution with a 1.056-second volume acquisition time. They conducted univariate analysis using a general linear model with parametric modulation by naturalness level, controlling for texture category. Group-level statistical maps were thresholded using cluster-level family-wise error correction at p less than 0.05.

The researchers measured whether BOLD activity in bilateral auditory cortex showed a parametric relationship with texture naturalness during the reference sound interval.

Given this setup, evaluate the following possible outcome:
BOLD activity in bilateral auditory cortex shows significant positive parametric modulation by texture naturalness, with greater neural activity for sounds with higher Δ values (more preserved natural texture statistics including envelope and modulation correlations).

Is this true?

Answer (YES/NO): YES